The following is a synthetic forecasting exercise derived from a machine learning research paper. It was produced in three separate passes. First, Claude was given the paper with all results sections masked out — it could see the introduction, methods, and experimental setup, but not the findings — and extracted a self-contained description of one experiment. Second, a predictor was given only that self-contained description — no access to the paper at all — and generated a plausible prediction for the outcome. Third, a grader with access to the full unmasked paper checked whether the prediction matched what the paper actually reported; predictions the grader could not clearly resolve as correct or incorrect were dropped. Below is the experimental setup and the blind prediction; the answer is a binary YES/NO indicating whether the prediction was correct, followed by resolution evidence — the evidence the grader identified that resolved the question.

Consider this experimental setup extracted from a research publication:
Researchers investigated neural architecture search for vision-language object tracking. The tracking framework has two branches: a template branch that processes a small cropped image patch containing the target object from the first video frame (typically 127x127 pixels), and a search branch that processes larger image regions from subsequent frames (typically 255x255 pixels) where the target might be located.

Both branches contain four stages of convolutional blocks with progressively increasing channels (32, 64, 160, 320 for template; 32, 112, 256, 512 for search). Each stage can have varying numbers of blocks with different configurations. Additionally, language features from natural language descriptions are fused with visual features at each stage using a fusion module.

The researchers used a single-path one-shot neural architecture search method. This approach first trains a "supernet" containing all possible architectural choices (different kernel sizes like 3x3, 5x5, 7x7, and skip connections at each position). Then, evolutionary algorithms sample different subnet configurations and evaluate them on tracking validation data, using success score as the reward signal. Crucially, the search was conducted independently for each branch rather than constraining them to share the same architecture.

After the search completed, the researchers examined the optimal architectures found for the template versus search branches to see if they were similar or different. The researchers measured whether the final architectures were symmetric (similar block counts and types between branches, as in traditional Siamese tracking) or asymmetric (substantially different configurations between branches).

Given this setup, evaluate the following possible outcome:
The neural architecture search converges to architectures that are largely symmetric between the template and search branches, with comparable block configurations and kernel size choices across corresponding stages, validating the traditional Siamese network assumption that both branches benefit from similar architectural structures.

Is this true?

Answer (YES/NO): NO